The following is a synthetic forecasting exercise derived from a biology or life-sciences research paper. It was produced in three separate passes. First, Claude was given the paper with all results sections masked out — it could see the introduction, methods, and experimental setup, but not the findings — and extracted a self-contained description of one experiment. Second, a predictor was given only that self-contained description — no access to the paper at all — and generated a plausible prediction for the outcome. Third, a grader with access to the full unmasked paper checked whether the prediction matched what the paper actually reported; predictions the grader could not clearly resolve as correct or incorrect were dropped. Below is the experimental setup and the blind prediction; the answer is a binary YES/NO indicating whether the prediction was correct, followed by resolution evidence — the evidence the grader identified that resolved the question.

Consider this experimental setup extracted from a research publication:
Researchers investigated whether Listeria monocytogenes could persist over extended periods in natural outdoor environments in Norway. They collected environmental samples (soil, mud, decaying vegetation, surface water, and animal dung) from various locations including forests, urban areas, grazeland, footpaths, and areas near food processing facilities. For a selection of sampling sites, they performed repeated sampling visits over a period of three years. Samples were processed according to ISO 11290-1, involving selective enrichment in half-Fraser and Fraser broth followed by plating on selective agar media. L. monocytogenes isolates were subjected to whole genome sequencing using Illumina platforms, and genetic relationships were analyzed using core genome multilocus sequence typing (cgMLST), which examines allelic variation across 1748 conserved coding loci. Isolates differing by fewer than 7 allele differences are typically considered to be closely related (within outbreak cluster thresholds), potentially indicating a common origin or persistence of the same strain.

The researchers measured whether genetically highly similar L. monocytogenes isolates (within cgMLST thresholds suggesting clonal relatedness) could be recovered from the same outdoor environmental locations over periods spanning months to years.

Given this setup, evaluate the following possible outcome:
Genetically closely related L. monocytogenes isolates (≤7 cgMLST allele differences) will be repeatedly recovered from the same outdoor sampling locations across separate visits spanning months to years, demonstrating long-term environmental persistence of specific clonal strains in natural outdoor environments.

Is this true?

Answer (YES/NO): YES